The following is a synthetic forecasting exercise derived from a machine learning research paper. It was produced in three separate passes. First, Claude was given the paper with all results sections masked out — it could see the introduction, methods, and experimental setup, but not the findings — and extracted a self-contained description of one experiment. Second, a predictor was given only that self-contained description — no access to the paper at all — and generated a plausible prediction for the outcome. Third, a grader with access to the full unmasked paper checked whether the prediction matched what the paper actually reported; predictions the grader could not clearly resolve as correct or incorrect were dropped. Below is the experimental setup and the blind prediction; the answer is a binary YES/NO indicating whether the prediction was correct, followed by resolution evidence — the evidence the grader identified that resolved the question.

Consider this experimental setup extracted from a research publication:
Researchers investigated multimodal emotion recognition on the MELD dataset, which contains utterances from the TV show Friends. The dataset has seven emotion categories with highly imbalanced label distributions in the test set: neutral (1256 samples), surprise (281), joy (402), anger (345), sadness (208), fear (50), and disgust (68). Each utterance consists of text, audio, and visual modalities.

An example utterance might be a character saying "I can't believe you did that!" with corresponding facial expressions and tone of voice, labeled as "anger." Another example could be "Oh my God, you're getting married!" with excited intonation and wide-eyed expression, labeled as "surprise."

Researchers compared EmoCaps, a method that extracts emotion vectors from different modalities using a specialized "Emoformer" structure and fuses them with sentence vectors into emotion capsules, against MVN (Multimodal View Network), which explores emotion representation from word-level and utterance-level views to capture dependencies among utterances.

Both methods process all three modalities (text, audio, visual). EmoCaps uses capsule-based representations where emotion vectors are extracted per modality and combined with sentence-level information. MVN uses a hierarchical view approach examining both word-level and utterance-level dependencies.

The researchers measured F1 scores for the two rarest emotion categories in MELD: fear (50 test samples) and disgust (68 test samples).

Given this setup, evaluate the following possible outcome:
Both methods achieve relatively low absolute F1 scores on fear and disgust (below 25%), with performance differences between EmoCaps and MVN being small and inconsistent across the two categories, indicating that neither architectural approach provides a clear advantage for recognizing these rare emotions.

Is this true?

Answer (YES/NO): NO